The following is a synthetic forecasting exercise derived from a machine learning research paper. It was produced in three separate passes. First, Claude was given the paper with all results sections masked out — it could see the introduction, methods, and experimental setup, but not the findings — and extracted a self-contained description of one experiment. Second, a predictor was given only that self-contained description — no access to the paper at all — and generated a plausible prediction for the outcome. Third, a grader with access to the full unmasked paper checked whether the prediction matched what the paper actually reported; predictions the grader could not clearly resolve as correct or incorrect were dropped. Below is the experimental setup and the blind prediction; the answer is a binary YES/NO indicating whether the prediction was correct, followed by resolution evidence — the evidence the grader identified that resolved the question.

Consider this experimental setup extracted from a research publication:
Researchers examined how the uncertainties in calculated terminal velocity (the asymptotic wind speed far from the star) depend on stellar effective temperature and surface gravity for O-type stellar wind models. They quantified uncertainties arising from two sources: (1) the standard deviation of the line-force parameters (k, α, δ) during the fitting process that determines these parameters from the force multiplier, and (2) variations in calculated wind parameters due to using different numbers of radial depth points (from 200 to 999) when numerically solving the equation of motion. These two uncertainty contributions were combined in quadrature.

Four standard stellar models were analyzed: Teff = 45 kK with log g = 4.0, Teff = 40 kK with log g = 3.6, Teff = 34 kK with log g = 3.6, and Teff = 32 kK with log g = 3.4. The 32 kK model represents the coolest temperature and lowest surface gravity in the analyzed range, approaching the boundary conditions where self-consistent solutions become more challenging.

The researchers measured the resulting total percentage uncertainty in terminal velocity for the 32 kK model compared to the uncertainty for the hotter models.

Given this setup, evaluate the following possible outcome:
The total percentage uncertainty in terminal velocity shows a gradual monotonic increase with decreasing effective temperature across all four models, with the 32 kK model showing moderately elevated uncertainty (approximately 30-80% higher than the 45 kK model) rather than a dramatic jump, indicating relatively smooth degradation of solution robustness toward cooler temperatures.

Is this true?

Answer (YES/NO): NO